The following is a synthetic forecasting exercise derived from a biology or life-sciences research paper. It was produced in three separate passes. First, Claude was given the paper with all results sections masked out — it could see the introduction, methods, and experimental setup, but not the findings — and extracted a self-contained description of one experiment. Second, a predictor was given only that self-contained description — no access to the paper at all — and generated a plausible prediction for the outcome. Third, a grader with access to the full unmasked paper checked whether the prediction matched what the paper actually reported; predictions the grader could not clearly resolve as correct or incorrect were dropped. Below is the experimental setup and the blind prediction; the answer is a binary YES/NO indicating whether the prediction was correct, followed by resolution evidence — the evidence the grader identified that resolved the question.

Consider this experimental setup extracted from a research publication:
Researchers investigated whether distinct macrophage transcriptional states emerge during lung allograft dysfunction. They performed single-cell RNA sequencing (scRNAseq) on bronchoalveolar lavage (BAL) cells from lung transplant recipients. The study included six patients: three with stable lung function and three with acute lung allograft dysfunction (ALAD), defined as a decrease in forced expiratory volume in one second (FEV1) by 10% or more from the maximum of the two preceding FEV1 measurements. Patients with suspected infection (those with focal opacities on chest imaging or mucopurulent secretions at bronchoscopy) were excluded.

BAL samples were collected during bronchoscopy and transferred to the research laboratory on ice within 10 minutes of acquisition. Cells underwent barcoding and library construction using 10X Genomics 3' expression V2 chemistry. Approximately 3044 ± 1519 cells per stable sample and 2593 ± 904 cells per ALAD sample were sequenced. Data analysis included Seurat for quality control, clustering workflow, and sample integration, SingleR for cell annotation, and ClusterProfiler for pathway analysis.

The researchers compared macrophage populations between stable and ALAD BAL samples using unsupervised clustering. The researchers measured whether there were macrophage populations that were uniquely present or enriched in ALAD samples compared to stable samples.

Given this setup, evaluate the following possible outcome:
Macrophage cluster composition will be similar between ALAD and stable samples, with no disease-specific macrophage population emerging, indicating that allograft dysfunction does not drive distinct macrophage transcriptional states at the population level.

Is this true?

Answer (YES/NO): NO